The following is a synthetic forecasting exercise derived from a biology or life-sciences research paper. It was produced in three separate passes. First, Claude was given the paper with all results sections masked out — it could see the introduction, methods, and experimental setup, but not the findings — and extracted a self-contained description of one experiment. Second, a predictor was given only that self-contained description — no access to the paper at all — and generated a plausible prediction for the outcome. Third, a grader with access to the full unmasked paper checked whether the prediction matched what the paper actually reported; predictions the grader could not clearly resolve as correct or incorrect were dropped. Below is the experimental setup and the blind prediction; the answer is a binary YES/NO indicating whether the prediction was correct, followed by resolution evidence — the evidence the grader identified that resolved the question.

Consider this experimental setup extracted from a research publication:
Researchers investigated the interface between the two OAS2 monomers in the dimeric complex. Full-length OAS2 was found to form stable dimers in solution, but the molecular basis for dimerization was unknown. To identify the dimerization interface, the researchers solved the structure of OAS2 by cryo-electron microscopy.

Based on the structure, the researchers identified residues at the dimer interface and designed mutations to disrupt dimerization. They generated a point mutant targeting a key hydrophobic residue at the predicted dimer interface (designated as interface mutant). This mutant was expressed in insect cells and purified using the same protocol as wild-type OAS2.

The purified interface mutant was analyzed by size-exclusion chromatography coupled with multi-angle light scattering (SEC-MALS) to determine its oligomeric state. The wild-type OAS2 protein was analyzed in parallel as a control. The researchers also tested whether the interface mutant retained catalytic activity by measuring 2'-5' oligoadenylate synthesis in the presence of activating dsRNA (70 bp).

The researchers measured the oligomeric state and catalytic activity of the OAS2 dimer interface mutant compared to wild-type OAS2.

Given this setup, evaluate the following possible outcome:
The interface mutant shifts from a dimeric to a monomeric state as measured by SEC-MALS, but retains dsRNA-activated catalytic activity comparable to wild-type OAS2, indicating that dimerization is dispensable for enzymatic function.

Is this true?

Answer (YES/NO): NO